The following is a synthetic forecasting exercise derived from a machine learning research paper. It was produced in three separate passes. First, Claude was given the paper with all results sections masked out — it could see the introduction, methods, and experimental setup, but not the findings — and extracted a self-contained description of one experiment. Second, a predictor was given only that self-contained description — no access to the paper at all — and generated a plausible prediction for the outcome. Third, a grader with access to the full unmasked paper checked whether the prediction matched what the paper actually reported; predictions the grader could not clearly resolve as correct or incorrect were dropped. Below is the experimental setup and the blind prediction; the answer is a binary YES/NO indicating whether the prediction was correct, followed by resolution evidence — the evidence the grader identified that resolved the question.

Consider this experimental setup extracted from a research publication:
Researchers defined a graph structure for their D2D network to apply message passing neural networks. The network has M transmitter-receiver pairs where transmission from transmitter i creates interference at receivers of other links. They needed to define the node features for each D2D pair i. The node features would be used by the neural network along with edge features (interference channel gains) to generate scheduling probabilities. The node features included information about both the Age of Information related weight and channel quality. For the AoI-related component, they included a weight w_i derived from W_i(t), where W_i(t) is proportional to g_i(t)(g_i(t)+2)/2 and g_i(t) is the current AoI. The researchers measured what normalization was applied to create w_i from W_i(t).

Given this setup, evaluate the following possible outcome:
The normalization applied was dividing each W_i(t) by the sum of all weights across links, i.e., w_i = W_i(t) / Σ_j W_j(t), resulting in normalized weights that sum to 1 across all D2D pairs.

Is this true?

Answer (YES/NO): NO